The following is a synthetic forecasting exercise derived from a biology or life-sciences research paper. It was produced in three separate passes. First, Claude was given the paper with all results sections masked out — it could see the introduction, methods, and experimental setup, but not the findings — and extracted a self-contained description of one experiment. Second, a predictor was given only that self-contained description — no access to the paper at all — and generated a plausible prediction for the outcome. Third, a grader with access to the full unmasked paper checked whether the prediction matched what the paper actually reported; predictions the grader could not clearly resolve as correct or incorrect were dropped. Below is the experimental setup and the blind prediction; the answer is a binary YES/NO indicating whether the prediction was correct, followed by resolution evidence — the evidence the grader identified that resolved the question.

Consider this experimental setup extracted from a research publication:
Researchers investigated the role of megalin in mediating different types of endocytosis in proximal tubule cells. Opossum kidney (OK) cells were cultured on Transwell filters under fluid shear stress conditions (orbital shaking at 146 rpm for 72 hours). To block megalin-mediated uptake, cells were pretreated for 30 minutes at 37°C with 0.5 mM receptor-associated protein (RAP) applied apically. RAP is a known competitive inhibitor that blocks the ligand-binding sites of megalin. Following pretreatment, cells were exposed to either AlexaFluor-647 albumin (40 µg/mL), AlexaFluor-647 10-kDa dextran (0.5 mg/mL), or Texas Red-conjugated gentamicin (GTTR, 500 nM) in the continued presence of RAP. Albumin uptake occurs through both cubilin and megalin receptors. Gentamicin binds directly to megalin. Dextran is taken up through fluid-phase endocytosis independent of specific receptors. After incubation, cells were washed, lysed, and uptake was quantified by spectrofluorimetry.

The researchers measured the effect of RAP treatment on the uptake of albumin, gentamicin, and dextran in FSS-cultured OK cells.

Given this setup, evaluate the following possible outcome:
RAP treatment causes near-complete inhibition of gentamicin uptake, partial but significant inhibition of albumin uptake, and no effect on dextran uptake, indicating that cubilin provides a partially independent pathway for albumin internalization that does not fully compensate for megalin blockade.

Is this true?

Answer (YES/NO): NO